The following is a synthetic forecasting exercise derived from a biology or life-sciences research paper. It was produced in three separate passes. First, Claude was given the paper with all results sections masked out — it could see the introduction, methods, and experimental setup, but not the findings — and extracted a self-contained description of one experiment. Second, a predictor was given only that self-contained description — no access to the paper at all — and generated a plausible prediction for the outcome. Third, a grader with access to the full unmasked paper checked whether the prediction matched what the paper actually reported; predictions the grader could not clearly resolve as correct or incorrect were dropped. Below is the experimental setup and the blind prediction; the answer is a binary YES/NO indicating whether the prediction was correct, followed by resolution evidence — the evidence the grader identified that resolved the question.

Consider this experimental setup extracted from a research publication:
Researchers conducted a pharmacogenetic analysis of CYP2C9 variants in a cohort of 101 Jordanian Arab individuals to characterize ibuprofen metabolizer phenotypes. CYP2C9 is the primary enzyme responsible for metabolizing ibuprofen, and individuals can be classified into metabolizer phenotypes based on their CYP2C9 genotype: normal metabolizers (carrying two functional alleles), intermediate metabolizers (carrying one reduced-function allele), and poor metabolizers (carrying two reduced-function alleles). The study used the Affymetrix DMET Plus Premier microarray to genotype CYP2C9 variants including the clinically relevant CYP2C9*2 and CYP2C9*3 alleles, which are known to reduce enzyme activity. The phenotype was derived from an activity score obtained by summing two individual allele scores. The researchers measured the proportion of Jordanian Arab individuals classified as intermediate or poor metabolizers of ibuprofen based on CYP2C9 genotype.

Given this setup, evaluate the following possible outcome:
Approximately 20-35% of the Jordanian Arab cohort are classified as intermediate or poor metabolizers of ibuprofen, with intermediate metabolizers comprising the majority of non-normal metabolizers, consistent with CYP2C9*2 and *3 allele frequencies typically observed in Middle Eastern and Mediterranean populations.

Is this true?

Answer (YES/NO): YES